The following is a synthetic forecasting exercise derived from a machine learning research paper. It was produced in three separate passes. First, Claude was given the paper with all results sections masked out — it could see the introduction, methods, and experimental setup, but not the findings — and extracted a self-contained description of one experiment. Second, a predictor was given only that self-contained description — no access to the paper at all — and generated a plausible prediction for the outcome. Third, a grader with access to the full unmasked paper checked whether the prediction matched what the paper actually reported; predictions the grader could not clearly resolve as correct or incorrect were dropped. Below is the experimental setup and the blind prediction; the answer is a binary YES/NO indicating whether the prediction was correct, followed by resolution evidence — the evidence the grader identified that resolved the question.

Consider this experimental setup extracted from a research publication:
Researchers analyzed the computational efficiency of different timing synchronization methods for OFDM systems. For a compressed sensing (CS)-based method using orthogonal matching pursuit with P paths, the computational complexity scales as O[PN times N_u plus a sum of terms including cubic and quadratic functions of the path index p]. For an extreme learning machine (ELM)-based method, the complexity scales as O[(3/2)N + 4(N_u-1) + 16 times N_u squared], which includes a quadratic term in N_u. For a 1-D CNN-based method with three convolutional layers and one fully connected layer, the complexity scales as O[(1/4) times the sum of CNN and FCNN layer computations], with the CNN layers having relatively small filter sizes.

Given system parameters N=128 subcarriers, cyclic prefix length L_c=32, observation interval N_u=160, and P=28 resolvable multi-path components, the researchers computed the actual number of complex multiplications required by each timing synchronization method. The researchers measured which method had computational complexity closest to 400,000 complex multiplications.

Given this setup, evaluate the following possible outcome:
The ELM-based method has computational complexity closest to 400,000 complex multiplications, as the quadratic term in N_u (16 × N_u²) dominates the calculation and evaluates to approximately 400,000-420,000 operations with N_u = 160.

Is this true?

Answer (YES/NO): YES